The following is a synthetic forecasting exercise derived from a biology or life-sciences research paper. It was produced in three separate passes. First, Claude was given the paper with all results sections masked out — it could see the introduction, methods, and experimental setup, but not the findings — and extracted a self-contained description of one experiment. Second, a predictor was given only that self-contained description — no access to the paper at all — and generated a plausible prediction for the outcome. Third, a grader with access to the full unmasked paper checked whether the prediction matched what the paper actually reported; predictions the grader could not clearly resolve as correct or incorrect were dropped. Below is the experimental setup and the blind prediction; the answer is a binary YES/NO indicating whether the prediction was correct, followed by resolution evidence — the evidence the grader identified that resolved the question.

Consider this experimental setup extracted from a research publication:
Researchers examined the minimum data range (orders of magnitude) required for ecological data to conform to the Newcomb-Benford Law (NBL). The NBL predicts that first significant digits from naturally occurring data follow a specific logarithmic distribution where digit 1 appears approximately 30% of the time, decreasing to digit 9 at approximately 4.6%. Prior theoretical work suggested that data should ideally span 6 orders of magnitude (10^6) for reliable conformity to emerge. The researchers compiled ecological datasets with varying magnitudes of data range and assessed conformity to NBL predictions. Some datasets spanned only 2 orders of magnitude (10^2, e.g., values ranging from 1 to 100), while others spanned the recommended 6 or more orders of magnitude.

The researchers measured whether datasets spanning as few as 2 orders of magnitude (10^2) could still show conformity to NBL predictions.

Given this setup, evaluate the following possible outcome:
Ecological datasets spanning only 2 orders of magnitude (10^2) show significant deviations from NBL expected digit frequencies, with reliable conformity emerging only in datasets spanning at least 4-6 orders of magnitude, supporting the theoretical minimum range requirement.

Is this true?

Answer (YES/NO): NO